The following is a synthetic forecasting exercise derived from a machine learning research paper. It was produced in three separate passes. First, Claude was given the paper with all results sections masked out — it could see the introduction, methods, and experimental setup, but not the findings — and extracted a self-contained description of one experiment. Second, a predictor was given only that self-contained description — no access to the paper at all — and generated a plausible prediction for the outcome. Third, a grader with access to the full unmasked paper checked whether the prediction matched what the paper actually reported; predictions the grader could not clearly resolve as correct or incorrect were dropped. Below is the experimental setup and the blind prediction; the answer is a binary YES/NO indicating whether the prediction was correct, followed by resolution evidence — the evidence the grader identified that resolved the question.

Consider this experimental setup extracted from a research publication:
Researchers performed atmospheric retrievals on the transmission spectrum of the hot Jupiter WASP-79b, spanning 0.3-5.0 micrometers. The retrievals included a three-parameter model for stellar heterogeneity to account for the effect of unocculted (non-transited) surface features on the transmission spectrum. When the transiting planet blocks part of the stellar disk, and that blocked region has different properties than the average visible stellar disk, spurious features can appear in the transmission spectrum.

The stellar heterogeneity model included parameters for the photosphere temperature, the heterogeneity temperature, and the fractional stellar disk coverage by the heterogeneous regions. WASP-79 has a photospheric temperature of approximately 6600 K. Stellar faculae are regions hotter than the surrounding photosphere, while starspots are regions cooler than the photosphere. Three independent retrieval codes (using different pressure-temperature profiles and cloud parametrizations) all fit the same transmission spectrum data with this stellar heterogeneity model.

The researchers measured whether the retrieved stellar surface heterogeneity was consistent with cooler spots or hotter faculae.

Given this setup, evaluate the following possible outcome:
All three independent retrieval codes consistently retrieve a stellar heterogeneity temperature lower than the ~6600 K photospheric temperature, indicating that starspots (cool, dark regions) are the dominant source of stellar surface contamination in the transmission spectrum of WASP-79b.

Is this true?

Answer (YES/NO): NO